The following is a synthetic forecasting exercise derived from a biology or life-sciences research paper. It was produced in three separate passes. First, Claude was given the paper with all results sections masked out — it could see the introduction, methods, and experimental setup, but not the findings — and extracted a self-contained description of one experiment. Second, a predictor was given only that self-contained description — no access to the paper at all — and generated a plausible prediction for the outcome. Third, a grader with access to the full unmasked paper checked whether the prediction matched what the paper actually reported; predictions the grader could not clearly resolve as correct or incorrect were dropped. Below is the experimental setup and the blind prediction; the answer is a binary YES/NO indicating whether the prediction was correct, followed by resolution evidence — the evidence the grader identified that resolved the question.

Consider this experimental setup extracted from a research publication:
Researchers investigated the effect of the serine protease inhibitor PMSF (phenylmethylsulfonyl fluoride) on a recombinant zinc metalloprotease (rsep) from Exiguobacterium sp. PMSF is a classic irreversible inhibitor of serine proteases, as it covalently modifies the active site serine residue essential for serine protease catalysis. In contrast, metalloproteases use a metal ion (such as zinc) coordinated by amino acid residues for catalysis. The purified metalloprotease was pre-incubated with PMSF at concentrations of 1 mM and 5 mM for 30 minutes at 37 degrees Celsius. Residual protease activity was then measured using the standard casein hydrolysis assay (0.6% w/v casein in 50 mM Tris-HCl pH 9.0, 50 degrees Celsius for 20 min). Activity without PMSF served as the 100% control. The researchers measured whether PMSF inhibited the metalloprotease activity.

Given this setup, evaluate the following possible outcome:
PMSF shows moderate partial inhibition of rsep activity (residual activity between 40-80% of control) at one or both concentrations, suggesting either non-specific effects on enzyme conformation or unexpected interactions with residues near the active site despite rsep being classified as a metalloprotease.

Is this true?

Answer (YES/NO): NO